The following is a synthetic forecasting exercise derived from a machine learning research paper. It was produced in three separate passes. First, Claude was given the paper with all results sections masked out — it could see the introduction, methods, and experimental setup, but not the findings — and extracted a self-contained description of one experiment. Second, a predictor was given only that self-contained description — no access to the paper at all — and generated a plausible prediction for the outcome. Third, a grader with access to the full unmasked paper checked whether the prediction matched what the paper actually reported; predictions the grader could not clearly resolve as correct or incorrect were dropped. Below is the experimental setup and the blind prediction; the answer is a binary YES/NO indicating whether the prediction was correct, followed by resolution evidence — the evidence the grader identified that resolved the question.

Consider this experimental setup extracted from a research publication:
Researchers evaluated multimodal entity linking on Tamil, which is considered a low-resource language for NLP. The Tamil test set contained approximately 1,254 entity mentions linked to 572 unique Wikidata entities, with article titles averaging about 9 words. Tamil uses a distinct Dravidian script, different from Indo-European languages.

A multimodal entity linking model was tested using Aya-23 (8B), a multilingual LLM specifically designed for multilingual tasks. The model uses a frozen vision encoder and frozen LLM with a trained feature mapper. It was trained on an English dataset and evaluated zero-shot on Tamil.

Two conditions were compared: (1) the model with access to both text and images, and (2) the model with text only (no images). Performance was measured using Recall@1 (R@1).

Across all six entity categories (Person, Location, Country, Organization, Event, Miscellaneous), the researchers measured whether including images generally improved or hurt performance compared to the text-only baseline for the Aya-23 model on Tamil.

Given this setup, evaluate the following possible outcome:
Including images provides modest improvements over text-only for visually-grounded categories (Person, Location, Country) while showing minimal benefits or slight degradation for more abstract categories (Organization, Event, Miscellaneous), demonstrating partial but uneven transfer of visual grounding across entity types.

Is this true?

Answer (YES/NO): NO